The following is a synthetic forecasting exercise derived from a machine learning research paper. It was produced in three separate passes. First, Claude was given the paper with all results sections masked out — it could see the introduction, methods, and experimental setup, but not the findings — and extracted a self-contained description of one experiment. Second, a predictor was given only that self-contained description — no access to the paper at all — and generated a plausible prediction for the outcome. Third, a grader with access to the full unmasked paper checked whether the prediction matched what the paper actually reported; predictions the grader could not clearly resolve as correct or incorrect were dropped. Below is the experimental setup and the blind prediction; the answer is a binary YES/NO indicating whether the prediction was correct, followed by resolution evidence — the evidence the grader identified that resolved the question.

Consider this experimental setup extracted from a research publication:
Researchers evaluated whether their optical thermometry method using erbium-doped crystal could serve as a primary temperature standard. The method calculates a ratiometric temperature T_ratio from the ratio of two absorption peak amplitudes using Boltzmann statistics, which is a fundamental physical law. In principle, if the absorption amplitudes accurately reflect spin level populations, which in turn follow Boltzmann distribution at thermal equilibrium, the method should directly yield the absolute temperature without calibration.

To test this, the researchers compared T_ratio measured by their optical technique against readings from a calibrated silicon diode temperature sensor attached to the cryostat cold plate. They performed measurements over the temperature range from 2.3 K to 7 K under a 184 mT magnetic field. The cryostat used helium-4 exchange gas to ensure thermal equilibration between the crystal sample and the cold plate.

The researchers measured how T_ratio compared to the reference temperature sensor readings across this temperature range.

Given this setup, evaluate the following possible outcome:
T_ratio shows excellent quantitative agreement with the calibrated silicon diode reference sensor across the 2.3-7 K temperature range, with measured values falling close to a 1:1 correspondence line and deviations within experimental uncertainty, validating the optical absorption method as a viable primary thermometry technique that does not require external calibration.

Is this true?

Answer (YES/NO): NO